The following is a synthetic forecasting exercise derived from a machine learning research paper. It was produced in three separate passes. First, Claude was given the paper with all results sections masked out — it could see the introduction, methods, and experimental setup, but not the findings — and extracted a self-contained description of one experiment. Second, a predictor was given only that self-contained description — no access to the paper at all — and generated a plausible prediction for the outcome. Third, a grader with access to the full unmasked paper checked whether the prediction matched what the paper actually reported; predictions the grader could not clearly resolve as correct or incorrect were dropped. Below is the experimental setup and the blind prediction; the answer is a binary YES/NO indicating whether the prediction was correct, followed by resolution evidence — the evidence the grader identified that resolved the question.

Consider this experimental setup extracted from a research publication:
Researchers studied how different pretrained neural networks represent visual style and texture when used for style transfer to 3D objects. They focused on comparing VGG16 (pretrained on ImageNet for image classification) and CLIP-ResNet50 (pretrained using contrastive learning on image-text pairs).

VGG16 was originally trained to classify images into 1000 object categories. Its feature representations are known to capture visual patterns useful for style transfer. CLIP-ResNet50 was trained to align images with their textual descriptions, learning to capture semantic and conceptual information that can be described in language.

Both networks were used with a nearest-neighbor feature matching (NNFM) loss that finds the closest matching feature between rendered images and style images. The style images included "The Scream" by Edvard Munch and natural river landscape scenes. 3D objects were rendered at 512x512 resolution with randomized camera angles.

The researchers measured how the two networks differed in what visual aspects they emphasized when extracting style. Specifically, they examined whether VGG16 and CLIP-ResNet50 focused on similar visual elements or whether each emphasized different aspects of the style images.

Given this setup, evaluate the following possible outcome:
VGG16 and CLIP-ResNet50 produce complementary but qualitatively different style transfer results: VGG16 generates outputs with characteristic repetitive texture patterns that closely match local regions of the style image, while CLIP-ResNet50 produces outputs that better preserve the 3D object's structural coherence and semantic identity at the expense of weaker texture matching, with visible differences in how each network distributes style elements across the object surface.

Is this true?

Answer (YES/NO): NO